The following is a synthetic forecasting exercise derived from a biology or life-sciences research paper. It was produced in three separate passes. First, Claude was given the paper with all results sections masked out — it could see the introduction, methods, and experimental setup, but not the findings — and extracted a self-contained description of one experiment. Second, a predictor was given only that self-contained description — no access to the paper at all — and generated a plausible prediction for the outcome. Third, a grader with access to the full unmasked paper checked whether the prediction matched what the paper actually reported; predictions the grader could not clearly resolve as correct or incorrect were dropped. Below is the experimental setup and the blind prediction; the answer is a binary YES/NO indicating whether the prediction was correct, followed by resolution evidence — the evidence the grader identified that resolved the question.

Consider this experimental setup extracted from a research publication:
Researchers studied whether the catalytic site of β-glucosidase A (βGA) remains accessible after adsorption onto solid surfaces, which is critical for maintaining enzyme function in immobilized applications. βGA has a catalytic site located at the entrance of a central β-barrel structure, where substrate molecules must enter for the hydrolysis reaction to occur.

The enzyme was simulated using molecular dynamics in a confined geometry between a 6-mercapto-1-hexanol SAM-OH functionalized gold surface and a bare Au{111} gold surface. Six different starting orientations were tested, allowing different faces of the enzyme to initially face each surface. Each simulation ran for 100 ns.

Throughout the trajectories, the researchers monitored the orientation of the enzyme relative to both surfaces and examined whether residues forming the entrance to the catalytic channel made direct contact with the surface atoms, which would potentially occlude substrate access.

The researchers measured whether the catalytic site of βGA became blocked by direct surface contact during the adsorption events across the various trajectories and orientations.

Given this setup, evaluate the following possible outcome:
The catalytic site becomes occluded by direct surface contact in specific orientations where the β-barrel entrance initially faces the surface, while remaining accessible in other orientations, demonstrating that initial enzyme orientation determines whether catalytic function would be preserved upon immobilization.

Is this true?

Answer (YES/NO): NO